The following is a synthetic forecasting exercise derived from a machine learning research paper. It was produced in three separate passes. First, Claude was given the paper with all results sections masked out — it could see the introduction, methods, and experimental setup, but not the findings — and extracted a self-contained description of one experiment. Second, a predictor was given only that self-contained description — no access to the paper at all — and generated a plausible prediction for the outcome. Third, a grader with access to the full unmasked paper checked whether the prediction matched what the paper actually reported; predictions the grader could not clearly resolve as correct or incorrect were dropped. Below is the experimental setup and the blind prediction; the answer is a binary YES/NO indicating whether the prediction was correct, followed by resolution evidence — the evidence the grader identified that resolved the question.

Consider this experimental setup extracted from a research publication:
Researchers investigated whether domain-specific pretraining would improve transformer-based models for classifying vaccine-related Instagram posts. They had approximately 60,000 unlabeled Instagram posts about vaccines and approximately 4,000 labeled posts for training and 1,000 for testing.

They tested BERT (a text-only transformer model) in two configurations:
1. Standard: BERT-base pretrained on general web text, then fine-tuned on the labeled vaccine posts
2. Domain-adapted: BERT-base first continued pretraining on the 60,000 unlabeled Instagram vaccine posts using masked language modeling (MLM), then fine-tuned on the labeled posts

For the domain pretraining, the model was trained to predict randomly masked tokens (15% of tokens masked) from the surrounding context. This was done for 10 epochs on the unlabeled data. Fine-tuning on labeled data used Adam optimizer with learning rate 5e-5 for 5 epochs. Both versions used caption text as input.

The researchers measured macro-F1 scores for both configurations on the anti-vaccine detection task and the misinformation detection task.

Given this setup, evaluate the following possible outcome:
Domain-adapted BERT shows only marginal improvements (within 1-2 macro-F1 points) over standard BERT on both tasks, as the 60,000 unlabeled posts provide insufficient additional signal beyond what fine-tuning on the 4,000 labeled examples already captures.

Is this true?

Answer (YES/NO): NO